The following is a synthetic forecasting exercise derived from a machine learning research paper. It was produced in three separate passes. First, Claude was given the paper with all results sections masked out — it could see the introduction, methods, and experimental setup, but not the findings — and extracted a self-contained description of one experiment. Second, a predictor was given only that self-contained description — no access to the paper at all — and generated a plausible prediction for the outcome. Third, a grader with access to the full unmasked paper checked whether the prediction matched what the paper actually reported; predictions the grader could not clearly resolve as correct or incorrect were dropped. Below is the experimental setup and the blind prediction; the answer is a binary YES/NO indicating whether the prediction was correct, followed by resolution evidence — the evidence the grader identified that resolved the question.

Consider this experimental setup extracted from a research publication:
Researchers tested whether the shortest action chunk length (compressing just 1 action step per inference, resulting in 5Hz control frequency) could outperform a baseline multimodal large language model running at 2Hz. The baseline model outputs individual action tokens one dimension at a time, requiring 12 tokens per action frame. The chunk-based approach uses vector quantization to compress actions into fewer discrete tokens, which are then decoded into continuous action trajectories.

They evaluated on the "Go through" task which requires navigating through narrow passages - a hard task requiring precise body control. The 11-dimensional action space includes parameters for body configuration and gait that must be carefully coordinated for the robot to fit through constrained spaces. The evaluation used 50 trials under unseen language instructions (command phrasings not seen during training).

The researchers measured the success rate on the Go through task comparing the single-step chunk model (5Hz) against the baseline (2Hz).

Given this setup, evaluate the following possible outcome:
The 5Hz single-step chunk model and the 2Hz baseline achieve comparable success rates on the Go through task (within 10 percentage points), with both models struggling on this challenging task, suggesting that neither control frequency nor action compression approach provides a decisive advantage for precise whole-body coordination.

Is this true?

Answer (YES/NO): NO